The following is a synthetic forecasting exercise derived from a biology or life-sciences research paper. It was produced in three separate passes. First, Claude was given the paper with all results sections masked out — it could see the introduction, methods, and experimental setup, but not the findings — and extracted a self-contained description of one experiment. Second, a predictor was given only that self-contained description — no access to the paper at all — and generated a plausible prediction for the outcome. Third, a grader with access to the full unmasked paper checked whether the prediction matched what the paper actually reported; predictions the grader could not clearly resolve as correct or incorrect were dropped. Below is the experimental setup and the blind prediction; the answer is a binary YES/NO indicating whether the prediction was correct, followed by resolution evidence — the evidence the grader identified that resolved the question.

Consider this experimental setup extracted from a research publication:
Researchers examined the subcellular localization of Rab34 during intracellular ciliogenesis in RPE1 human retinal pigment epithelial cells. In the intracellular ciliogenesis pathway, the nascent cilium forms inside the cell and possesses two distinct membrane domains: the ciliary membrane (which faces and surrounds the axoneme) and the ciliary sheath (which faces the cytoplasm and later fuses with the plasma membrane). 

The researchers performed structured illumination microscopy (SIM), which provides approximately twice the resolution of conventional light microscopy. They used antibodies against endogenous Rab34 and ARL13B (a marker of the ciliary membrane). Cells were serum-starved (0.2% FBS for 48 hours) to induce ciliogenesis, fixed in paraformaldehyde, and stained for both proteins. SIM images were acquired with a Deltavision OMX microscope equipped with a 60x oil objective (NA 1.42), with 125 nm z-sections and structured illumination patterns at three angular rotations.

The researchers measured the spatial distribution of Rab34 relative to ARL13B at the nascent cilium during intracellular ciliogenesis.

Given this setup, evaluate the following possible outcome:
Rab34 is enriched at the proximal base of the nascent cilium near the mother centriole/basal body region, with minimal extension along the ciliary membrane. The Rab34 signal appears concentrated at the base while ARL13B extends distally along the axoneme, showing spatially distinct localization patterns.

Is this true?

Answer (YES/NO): NO